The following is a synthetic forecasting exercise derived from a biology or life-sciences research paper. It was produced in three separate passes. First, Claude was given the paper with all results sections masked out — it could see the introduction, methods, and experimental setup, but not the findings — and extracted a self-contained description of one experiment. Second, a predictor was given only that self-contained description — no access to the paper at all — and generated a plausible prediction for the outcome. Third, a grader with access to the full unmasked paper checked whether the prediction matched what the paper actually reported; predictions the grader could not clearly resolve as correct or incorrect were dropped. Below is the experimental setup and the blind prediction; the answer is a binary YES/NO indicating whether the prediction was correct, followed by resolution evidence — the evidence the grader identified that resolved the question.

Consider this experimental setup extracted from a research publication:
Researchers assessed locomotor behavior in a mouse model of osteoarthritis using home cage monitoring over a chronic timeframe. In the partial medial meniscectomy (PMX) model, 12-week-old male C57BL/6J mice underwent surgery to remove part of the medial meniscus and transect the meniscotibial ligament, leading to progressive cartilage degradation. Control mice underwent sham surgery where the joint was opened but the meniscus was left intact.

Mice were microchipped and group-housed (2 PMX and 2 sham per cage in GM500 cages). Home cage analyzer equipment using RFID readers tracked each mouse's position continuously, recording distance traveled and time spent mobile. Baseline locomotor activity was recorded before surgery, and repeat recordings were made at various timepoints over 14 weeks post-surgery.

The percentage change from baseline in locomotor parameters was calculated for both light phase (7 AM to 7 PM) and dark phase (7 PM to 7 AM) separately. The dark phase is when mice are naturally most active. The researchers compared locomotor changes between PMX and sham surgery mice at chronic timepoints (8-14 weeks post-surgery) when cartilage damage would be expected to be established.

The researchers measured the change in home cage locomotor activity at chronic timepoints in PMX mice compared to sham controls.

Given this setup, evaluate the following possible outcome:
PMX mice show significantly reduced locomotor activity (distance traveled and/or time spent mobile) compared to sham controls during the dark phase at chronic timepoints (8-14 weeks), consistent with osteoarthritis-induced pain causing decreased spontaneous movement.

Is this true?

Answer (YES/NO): NO